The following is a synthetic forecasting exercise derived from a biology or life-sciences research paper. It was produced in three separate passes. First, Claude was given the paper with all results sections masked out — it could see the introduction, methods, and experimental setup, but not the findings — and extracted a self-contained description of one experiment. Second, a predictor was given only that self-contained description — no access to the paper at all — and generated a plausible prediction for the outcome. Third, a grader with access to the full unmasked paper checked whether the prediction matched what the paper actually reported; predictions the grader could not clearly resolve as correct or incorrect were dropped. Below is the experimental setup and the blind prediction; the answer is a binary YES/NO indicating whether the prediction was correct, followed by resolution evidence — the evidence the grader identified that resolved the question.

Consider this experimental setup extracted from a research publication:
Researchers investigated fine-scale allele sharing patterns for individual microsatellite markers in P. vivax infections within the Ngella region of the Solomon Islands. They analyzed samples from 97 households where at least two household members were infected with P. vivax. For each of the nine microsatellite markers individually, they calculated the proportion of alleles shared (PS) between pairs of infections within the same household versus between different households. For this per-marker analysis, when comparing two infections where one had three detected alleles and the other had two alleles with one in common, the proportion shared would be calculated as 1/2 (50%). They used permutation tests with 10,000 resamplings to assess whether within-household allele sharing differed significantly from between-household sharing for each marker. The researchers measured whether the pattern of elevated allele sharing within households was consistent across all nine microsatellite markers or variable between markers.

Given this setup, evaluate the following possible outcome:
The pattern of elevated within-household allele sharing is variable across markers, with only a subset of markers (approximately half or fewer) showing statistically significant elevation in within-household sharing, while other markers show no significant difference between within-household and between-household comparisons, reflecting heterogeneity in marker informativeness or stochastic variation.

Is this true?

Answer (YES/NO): NO